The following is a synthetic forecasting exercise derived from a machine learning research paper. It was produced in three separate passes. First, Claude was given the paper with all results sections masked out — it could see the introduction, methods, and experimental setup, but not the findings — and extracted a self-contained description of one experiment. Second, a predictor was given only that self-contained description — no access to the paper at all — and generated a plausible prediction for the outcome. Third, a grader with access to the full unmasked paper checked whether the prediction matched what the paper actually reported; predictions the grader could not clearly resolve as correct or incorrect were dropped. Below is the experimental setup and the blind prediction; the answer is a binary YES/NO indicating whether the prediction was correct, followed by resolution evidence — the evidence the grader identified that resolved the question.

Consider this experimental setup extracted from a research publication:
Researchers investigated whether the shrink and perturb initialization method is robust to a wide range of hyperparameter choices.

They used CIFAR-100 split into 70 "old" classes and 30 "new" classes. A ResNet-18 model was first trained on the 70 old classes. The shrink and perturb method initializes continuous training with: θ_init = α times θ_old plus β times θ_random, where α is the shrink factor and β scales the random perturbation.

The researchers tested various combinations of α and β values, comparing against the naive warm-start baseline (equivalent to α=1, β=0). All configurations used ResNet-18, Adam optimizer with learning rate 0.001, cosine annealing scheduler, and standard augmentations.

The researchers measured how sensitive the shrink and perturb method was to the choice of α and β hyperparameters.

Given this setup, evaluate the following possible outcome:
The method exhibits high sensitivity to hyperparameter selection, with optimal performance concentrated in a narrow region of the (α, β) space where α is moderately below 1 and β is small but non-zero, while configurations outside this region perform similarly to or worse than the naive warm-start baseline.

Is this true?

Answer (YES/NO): NO